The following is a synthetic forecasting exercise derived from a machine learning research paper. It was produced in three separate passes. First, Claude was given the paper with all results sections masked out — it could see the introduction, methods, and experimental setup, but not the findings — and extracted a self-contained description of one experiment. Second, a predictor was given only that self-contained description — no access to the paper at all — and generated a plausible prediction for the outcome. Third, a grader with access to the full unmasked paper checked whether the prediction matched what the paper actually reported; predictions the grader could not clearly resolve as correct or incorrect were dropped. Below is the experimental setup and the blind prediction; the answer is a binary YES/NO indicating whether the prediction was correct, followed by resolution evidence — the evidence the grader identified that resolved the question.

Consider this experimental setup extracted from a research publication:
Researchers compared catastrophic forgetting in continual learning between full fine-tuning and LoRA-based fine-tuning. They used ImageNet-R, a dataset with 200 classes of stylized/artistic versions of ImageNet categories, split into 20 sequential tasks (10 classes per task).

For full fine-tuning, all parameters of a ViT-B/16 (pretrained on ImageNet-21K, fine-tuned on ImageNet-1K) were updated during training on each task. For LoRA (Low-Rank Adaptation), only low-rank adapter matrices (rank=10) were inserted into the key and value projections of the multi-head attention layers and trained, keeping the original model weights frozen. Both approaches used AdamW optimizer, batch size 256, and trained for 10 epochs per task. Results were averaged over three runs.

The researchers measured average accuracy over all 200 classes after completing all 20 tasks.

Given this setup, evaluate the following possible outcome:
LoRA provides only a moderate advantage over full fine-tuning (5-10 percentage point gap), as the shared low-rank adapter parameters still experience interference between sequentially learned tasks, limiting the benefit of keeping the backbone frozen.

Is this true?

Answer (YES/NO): YES